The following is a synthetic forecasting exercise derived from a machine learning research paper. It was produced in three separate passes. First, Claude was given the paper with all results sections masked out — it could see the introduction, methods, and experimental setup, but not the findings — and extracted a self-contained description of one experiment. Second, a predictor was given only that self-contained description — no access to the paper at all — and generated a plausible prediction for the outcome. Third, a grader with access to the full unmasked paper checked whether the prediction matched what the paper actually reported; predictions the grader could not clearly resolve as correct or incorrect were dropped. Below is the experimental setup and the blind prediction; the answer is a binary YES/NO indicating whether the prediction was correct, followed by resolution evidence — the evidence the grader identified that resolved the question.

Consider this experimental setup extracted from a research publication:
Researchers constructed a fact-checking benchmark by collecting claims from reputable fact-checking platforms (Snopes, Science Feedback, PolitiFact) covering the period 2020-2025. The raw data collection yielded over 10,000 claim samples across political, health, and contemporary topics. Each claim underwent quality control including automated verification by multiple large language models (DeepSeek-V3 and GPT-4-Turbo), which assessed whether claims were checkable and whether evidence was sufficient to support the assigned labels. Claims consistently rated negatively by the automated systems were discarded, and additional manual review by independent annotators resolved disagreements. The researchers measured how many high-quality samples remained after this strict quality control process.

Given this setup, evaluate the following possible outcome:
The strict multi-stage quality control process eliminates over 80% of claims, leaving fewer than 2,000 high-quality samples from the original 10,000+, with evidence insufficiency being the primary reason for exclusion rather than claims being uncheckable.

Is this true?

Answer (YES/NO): NO